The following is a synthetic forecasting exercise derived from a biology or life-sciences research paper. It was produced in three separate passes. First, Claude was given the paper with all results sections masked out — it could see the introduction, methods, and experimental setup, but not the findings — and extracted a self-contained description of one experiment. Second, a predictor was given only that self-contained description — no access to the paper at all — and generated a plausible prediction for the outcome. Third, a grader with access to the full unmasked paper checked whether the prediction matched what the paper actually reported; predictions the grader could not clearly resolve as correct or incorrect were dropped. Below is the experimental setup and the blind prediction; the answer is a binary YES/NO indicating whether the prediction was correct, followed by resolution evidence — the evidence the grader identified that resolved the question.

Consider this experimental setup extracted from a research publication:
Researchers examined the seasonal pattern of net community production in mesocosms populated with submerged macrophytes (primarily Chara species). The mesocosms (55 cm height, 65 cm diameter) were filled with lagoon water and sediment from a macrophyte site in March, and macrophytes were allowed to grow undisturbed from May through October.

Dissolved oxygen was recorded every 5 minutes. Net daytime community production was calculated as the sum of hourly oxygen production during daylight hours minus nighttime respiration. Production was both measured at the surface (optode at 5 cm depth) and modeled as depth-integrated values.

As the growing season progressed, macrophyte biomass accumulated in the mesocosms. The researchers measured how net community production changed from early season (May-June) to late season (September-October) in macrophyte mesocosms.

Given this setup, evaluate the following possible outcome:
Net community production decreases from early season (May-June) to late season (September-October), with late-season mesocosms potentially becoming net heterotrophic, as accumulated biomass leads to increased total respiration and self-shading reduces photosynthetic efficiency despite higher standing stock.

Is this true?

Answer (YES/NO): NO